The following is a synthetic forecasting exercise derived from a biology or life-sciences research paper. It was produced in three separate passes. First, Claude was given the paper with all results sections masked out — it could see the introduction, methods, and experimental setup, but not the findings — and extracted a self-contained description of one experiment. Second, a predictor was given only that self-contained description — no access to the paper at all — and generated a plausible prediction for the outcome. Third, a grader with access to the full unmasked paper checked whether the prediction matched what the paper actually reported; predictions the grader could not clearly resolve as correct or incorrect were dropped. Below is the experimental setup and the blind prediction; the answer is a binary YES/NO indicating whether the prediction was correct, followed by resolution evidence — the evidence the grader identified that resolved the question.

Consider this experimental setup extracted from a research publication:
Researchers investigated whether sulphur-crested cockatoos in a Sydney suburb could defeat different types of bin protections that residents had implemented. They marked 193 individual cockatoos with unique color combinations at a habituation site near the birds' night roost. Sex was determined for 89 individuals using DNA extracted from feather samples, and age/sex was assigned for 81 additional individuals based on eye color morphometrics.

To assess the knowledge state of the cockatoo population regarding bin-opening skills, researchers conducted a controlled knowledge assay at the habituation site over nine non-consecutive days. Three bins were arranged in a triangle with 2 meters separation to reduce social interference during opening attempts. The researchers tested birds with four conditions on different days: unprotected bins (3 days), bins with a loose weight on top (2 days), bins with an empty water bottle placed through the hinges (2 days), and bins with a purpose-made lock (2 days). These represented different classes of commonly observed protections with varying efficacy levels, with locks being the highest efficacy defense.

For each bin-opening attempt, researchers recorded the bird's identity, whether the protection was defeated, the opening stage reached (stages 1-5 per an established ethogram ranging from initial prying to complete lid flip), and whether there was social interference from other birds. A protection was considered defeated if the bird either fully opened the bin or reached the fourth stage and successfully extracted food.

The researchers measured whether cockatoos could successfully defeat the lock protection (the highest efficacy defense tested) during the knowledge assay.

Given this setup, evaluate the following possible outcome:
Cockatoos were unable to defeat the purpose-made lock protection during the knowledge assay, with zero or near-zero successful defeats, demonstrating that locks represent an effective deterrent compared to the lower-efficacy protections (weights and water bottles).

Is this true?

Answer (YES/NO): NO